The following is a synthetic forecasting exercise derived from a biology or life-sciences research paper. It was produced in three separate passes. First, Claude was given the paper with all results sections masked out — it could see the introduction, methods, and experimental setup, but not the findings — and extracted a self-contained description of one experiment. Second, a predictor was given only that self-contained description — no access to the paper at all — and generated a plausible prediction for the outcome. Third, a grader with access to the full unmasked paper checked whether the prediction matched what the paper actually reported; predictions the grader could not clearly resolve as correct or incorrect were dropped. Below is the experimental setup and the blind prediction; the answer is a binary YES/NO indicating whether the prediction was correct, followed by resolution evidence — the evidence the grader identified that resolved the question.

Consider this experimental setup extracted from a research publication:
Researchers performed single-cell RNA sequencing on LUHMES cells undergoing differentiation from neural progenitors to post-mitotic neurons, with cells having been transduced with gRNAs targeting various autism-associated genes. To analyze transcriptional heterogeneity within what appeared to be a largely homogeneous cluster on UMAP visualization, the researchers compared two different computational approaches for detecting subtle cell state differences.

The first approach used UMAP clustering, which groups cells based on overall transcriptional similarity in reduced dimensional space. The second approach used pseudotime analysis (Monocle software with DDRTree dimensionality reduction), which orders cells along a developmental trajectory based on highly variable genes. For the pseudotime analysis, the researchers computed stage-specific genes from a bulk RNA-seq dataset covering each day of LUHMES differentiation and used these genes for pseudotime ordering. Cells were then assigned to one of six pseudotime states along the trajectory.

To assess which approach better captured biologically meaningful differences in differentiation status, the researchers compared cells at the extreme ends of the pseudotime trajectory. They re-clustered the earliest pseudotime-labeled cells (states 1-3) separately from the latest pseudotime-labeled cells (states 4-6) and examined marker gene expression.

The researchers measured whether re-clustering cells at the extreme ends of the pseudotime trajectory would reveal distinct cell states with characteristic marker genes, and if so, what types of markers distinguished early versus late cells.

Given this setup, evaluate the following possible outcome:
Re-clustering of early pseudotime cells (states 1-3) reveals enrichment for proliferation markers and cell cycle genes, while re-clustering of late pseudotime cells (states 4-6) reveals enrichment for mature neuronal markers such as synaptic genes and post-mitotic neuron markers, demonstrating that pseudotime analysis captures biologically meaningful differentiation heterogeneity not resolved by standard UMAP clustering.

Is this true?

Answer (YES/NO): NO